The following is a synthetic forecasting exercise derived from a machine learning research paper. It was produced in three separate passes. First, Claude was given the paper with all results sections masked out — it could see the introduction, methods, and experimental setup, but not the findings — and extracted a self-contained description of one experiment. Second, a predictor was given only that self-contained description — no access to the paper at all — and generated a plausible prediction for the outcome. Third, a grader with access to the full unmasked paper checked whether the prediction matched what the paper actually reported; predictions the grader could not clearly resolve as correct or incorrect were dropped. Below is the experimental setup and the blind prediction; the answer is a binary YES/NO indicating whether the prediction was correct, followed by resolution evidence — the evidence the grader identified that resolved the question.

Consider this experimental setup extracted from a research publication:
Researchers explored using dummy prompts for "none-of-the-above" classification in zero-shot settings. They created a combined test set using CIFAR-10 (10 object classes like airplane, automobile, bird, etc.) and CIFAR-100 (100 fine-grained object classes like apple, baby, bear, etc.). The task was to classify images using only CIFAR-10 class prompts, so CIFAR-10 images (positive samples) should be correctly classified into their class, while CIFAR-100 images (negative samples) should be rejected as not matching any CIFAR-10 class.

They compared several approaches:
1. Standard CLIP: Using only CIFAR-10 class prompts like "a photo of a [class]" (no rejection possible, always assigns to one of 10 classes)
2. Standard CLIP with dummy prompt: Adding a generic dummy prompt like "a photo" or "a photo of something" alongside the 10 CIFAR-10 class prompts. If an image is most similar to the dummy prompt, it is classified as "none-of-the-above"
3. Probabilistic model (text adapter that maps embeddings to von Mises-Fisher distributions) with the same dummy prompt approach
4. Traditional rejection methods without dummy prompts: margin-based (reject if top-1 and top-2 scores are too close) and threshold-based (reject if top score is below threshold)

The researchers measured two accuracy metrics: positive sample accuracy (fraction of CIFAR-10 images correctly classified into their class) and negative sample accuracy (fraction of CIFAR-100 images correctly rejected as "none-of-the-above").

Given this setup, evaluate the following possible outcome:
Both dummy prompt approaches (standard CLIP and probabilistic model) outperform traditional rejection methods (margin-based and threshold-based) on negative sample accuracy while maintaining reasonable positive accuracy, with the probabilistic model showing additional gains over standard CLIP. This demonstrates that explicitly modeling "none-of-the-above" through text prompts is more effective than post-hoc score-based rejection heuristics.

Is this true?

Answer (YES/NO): NO